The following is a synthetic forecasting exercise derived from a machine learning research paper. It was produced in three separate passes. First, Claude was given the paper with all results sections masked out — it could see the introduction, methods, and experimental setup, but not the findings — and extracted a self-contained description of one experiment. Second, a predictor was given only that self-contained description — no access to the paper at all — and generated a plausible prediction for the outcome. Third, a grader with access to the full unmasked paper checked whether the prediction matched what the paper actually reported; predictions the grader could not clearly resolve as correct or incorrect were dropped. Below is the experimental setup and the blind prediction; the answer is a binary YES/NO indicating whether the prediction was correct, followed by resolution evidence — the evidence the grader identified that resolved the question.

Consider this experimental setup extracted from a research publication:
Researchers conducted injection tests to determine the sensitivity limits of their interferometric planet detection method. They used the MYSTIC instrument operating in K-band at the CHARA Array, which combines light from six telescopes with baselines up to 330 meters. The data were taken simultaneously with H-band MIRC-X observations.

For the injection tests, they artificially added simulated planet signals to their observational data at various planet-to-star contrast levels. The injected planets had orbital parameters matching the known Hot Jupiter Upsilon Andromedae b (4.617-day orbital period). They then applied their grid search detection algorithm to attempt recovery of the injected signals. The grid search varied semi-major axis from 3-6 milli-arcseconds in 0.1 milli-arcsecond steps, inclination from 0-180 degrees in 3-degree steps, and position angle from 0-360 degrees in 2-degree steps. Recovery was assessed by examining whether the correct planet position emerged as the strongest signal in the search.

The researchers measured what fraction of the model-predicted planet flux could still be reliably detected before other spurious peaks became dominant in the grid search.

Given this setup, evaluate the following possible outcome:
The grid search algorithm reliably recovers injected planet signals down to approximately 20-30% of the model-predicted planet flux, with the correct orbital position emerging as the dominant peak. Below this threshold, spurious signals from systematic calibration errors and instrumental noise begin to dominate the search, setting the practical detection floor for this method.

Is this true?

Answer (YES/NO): NO